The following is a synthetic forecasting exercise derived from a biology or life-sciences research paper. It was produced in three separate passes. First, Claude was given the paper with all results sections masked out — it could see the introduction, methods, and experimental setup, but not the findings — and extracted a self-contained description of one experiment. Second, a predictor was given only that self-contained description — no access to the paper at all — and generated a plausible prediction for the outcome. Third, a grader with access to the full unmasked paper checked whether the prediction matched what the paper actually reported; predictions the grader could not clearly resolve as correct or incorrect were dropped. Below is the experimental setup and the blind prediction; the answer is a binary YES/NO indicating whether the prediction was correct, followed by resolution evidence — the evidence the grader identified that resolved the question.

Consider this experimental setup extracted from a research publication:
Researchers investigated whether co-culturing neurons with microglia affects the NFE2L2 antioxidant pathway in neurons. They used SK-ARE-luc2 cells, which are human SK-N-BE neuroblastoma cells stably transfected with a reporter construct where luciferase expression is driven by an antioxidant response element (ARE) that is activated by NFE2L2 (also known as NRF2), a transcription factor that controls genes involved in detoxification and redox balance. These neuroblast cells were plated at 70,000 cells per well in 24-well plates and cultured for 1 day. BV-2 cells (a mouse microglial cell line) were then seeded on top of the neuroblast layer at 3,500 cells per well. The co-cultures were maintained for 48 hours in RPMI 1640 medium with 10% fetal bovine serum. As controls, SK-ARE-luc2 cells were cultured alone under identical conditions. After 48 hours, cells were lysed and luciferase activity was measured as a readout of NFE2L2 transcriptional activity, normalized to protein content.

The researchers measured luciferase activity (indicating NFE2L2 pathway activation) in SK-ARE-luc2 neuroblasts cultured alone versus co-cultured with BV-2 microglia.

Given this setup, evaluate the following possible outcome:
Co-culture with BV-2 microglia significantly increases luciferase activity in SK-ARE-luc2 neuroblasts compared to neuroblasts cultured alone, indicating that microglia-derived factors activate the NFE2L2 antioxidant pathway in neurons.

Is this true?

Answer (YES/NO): NO